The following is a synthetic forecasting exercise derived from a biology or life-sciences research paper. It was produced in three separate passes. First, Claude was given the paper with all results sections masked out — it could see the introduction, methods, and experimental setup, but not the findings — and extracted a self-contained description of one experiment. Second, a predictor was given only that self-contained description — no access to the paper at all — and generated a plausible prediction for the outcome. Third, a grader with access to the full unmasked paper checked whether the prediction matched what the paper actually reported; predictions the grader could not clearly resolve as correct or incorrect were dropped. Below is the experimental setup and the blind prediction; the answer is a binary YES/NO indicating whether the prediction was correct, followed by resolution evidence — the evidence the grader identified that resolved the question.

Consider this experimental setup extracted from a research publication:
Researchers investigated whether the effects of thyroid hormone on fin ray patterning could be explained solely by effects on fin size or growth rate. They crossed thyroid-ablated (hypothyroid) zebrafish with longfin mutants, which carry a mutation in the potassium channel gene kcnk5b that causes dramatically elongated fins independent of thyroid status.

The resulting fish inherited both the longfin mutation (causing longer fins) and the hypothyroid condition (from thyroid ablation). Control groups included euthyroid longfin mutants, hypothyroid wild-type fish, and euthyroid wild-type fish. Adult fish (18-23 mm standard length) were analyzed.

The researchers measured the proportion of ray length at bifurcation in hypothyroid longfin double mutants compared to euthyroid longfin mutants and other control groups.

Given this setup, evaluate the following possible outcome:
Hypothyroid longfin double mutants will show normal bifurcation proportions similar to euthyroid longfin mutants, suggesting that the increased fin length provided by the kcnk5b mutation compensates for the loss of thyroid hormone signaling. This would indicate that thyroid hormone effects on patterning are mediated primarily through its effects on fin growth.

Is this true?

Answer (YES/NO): NO